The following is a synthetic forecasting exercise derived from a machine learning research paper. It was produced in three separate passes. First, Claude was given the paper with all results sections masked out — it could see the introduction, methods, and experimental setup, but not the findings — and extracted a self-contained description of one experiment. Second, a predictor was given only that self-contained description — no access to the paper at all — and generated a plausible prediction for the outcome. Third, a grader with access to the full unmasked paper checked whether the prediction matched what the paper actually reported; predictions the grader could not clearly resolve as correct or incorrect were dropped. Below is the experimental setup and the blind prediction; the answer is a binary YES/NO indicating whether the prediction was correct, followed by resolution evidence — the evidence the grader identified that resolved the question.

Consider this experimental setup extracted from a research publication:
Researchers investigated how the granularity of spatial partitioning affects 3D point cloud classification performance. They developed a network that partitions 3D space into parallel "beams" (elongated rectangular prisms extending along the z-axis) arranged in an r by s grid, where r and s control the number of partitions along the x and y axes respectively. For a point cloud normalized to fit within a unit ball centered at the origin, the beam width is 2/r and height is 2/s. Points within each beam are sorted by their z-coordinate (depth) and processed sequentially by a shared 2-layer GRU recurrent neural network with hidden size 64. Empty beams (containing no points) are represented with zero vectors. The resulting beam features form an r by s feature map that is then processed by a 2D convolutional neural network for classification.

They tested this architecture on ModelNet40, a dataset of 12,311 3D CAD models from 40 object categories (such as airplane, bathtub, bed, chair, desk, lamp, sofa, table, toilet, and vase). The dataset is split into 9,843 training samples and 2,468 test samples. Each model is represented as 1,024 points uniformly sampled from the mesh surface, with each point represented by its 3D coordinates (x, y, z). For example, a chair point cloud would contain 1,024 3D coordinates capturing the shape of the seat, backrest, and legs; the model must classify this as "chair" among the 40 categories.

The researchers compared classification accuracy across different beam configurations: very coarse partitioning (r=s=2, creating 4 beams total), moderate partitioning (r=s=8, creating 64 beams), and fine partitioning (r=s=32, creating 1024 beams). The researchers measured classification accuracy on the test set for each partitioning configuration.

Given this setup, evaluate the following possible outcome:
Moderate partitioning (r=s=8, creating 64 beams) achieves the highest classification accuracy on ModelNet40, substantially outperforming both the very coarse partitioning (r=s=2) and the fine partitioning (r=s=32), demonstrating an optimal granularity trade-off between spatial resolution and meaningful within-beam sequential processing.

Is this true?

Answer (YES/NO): NO